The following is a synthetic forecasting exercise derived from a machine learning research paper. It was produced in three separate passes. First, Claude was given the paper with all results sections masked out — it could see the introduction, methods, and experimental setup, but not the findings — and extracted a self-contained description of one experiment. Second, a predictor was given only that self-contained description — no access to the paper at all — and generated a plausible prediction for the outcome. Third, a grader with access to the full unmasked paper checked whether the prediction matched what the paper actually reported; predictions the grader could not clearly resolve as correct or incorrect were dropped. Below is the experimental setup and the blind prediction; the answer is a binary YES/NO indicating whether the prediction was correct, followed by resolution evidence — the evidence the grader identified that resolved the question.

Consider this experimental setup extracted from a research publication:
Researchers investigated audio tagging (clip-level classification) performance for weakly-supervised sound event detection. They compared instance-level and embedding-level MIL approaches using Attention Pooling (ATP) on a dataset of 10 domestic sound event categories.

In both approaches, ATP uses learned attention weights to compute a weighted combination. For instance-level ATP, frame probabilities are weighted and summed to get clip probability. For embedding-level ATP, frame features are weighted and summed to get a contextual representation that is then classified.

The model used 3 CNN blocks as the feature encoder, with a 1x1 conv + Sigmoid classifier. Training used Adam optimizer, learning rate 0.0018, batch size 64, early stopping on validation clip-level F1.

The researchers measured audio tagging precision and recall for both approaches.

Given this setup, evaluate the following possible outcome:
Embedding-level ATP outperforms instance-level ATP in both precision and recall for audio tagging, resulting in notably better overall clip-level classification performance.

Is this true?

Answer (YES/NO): NO